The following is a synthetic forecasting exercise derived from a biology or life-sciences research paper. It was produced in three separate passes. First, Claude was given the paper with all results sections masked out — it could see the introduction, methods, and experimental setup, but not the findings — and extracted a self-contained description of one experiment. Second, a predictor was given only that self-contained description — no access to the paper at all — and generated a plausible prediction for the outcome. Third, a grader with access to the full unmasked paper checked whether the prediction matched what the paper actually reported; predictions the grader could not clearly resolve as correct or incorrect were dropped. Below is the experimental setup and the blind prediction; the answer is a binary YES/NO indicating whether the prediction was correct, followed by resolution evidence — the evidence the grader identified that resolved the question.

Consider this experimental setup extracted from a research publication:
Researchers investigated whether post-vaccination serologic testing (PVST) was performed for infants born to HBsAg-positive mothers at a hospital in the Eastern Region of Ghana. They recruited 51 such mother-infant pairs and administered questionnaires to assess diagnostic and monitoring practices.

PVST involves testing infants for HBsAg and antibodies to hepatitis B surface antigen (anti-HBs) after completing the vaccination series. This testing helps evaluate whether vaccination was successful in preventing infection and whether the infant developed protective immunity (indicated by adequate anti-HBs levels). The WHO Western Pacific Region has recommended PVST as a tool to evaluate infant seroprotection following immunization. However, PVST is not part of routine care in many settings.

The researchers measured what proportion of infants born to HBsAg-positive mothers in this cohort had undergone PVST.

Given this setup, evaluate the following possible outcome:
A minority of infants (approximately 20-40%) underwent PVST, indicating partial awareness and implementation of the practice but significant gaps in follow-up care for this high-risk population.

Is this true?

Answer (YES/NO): NO